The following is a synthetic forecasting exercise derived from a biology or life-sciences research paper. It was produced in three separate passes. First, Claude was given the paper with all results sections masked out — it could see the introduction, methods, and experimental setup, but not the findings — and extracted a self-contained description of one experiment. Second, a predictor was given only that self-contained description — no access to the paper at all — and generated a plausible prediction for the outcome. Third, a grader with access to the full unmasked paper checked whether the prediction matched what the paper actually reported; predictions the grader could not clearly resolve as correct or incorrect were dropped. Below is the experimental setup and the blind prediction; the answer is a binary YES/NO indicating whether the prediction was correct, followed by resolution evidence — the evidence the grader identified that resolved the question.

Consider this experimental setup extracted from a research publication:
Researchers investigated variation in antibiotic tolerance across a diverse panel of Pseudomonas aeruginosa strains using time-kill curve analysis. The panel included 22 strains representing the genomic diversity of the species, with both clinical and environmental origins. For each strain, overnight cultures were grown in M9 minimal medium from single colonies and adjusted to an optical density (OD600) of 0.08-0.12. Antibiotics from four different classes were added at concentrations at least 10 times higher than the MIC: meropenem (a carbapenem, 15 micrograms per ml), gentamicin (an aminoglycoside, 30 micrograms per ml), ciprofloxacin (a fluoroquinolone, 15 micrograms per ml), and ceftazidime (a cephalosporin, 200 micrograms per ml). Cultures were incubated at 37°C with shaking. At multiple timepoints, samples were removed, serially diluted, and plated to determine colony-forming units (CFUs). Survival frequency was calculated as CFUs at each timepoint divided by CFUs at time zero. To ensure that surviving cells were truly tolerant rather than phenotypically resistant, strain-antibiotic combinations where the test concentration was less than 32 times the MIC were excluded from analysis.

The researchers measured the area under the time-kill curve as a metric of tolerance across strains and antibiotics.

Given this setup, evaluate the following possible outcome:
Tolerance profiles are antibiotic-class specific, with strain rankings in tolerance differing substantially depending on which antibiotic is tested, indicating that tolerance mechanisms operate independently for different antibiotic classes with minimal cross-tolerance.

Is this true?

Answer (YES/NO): YES